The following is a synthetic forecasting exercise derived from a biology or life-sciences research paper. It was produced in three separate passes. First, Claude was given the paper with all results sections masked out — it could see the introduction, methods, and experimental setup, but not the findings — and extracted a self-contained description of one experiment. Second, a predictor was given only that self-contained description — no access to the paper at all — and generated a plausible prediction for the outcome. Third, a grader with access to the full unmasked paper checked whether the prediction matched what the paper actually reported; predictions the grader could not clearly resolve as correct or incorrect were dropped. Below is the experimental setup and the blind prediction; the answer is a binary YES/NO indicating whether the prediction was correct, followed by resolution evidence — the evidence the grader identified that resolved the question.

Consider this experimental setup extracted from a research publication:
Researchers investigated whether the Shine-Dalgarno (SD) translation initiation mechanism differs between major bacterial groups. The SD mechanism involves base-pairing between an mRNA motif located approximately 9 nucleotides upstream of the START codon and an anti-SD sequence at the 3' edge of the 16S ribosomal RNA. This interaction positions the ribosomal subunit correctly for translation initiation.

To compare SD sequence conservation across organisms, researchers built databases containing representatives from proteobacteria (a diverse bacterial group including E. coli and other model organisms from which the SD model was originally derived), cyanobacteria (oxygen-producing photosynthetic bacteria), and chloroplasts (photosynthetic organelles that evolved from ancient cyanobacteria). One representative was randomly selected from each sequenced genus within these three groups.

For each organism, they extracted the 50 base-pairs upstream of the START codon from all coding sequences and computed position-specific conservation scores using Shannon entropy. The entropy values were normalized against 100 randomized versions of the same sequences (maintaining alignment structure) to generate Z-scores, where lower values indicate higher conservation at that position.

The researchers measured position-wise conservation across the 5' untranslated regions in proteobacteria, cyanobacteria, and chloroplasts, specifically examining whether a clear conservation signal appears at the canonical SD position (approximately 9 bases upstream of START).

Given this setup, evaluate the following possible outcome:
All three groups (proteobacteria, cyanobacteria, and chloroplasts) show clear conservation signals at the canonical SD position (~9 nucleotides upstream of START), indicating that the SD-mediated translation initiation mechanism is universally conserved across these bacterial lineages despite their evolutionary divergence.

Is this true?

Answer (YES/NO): NO